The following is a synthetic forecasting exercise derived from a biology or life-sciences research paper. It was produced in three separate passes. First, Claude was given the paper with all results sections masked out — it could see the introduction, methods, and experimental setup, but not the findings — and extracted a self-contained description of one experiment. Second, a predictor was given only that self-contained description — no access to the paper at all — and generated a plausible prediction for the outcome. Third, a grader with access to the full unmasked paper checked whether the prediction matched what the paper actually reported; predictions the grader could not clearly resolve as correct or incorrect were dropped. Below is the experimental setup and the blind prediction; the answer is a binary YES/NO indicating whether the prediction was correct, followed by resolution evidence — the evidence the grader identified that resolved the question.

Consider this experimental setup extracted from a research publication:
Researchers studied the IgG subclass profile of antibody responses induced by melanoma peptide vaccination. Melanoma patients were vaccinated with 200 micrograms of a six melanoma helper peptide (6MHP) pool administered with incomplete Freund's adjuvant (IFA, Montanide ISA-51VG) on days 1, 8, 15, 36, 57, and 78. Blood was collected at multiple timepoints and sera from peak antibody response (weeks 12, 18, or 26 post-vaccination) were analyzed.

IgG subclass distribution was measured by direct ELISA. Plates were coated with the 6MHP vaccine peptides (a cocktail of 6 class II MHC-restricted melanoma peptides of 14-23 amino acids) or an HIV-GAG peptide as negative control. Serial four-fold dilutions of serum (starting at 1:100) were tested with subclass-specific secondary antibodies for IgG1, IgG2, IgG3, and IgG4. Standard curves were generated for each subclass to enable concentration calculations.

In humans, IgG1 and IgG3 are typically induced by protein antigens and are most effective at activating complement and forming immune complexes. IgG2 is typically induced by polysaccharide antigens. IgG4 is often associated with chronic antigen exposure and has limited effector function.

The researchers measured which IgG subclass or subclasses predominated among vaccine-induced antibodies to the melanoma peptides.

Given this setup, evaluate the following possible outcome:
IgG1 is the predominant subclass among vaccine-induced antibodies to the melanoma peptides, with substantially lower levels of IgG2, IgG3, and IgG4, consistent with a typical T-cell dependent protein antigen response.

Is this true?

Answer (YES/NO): NO